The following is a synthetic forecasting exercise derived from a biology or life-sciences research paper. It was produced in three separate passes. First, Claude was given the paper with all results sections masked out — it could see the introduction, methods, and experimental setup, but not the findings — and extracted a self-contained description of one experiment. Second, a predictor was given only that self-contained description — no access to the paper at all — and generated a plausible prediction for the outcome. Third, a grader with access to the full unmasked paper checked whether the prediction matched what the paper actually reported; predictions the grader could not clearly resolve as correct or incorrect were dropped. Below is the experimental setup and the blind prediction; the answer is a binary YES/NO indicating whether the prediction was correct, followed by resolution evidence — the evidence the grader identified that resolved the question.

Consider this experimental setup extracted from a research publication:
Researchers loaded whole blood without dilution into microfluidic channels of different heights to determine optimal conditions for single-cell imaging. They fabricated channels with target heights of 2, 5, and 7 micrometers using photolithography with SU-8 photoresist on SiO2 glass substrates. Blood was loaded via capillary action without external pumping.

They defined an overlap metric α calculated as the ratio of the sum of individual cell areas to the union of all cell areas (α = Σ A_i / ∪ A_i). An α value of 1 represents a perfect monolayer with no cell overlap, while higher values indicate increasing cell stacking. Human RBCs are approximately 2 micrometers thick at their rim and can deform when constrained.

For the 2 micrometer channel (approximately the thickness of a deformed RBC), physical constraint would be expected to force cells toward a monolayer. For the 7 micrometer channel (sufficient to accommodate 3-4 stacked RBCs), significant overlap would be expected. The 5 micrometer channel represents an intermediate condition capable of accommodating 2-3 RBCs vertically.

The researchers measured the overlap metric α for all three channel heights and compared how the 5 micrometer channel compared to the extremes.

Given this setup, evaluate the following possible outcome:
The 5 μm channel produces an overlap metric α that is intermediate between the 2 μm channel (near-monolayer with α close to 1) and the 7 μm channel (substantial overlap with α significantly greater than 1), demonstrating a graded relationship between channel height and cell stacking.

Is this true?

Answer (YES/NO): YES